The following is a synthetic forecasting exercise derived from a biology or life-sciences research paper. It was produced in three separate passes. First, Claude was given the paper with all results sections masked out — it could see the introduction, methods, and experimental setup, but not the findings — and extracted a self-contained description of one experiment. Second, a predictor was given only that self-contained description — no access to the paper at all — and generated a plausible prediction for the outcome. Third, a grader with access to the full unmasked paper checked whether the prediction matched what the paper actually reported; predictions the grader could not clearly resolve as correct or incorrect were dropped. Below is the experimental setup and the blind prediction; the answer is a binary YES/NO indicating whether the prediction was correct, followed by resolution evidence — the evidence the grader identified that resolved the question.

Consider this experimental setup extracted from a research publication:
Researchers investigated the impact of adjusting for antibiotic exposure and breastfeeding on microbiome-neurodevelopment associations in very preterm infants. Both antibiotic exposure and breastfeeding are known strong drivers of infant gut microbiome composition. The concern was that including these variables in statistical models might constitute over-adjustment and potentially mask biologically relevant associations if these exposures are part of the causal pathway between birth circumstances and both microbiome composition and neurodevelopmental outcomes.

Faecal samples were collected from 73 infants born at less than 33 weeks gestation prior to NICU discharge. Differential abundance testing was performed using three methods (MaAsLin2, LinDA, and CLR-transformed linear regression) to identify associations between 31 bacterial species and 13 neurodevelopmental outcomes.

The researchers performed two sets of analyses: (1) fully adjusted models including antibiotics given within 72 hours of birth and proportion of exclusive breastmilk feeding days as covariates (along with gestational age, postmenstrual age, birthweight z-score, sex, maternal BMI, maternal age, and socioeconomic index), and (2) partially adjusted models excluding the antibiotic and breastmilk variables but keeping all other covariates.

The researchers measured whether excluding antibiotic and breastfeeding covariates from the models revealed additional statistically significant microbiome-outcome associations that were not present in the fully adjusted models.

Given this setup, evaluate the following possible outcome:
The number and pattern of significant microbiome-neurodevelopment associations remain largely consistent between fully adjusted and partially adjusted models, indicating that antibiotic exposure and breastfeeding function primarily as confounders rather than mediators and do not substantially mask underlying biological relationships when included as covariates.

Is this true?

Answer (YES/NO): YES